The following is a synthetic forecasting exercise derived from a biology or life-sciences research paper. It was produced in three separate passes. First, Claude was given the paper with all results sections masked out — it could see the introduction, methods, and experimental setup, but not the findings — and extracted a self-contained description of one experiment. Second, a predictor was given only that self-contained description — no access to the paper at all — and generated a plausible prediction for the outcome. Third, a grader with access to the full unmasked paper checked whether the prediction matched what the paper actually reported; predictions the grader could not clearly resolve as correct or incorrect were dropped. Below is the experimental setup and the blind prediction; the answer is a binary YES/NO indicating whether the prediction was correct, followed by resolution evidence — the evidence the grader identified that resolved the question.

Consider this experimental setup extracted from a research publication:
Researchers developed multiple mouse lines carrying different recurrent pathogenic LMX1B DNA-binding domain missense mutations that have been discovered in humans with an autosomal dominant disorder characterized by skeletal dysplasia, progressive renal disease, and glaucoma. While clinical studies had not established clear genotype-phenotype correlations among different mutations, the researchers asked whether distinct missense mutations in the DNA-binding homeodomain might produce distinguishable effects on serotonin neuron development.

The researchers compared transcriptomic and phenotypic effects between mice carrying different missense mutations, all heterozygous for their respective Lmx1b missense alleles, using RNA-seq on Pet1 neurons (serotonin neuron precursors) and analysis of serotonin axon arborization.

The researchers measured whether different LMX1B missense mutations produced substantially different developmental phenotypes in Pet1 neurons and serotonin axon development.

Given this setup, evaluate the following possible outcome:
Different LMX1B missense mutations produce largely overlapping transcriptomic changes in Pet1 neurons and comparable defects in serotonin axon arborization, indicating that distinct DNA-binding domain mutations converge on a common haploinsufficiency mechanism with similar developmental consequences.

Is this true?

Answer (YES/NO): NO